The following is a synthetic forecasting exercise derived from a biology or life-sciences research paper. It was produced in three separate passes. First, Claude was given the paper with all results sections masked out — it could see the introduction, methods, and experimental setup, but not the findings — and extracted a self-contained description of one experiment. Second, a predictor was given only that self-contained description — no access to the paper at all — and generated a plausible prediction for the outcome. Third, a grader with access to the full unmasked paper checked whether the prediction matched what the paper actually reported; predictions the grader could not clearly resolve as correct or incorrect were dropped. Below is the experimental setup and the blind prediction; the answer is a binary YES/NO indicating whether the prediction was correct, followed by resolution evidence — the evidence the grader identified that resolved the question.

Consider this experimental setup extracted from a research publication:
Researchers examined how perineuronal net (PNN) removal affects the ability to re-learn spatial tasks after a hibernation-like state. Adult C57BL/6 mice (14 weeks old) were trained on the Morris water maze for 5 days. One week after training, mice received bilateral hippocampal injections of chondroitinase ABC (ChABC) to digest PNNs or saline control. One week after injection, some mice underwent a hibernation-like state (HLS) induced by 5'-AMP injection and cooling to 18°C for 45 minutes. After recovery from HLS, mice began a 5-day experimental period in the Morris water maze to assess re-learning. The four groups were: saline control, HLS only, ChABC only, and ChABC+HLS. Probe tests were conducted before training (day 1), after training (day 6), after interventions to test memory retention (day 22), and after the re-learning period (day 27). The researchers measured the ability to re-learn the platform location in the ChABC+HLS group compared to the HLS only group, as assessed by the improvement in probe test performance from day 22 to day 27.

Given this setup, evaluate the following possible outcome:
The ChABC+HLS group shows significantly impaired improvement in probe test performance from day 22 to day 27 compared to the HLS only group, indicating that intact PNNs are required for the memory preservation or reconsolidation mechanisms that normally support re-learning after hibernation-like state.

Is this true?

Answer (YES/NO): NO